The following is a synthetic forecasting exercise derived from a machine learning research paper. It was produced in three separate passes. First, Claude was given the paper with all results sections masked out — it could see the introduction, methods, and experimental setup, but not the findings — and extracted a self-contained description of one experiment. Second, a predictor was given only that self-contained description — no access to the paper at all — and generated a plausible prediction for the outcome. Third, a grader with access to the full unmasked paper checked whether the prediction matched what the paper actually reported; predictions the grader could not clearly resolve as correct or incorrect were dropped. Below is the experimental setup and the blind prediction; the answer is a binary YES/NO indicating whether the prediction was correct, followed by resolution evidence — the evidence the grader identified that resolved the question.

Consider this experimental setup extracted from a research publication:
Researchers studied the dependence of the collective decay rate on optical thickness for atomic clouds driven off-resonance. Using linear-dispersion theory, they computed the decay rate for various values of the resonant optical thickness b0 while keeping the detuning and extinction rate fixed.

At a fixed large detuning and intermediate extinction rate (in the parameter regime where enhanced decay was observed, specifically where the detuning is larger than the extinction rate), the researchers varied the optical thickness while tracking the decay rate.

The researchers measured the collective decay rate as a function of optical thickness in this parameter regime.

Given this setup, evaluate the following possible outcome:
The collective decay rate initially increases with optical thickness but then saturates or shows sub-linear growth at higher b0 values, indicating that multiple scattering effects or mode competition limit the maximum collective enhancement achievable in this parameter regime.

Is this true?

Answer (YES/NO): NO